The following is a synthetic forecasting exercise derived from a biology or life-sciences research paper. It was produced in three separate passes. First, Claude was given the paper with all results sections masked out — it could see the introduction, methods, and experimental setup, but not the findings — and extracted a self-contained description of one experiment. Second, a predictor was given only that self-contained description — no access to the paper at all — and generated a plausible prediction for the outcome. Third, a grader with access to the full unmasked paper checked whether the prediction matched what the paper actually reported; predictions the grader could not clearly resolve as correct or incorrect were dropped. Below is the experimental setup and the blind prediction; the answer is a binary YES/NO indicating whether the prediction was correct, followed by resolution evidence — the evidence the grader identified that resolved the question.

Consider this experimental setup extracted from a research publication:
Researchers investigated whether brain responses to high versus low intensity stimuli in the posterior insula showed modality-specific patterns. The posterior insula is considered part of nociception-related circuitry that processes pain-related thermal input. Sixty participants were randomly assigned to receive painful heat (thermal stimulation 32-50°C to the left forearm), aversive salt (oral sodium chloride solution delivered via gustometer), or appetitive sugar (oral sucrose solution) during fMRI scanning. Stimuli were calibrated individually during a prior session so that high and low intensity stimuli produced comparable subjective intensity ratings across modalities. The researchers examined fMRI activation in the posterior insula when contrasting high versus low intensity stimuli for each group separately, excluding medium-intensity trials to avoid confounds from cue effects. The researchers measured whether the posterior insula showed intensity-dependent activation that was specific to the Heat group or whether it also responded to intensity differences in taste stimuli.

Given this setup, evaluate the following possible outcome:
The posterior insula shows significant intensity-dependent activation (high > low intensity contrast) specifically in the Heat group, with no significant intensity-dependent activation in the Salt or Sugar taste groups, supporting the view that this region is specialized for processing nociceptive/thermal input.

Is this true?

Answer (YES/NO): YES